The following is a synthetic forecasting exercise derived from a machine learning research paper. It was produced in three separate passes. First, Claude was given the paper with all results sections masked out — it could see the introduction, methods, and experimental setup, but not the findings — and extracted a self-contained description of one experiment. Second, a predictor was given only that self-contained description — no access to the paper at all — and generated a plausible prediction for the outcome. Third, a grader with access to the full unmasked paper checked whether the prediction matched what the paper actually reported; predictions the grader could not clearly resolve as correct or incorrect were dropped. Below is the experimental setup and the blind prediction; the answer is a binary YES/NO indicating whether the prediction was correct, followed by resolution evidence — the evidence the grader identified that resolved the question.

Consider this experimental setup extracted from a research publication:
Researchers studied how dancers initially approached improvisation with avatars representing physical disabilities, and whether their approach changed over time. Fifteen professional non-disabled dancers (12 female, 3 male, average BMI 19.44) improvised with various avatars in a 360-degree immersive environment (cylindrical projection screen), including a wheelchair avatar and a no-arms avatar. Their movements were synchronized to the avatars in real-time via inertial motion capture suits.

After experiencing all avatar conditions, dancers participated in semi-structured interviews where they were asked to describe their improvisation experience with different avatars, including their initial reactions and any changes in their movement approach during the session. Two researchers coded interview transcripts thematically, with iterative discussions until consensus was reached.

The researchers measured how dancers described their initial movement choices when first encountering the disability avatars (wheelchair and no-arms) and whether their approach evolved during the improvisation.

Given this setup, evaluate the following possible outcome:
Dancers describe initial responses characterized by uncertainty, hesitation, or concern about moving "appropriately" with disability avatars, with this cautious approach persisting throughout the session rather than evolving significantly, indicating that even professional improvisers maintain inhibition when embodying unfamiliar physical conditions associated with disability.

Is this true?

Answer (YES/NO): NO